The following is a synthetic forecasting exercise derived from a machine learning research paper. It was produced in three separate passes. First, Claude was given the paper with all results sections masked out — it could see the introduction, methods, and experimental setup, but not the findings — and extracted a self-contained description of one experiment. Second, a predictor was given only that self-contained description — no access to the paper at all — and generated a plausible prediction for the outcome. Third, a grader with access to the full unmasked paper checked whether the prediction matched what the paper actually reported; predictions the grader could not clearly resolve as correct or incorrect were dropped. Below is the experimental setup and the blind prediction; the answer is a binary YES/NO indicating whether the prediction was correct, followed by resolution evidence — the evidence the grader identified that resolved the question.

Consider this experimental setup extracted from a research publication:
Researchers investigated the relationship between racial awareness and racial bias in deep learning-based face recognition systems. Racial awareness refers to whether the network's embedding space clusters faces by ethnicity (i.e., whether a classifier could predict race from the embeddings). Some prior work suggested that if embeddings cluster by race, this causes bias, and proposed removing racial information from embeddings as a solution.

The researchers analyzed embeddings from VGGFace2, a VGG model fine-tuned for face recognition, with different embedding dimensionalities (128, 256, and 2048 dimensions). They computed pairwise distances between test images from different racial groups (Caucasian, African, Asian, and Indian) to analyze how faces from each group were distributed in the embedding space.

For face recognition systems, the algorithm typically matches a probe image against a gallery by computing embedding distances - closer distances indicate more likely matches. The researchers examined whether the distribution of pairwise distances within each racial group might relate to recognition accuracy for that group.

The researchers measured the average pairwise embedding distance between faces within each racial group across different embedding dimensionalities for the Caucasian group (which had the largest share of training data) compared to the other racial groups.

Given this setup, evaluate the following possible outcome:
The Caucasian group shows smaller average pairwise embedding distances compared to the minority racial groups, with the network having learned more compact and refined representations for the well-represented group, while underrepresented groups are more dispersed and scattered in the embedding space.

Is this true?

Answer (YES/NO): NO